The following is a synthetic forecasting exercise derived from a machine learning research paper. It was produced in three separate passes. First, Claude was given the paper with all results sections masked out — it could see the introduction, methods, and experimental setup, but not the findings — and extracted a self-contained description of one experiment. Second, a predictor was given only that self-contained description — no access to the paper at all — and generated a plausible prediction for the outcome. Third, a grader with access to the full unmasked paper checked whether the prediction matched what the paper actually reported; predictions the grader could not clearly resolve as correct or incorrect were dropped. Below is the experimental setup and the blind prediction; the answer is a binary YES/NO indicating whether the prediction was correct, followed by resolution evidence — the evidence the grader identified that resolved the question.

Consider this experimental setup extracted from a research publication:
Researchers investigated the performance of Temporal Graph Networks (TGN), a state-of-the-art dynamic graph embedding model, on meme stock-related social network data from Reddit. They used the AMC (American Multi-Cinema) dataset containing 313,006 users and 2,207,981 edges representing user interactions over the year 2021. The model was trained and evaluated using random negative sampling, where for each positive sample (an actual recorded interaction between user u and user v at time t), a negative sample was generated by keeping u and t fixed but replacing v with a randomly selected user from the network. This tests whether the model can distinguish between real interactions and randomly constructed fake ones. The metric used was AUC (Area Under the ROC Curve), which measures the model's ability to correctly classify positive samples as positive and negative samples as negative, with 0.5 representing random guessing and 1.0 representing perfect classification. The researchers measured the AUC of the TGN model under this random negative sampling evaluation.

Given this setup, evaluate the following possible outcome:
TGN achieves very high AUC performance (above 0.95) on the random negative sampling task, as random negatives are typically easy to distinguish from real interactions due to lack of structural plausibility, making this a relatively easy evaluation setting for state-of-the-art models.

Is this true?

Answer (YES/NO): YES